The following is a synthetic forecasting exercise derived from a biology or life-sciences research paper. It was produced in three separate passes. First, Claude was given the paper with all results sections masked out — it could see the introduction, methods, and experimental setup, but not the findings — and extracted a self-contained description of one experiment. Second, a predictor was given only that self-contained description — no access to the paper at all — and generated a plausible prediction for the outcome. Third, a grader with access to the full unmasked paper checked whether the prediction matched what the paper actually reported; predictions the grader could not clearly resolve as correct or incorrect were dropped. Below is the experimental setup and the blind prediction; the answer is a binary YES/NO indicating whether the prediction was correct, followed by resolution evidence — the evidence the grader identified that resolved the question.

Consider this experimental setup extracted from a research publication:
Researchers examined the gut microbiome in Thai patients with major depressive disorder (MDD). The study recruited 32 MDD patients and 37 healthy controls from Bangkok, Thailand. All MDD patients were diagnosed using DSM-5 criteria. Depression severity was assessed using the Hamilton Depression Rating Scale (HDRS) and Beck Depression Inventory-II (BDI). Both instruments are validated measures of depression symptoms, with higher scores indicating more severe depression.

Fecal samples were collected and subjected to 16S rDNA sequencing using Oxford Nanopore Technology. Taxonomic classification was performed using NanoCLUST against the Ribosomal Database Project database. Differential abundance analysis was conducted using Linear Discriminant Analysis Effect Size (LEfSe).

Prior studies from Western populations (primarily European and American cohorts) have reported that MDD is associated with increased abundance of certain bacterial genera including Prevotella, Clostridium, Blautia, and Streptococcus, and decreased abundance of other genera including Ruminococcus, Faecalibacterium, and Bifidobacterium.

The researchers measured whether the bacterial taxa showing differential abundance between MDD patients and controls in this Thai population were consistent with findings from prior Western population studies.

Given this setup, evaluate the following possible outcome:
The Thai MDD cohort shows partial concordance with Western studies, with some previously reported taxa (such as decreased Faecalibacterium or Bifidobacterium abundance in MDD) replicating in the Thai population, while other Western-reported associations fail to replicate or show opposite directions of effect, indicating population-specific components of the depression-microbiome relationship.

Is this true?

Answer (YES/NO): NO